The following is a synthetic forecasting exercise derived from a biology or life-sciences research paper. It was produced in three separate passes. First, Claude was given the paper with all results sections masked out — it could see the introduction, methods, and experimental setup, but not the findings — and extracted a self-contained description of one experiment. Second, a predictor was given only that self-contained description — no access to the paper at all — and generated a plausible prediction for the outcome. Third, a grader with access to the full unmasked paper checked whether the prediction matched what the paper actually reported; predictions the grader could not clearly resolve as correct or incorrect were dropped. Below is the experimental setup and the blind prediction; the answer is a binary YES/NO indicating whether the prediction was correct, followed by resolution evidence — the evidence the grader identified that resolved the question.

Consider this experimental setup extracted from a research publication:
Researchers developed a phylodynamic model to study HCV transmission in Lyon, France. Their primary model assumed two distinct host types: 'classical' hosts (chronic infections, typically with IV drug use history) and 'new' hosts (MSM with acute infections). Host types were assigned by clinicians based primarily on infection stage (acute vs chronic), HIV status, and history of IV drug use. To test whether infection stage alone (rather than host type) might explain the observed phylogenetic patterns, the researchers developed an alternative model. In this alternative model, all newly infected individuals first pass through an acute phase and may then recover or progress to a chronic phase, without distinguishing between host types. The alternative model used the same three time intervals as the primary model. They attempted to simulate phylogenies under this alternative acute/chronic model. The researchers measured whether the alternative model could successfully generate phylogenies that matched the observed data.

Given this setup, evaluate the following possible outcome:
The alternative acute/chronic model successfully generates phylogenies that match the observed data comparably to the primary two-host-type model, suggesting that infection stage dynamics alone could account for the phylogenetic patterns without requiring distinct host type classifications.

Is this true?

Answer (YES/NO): NO